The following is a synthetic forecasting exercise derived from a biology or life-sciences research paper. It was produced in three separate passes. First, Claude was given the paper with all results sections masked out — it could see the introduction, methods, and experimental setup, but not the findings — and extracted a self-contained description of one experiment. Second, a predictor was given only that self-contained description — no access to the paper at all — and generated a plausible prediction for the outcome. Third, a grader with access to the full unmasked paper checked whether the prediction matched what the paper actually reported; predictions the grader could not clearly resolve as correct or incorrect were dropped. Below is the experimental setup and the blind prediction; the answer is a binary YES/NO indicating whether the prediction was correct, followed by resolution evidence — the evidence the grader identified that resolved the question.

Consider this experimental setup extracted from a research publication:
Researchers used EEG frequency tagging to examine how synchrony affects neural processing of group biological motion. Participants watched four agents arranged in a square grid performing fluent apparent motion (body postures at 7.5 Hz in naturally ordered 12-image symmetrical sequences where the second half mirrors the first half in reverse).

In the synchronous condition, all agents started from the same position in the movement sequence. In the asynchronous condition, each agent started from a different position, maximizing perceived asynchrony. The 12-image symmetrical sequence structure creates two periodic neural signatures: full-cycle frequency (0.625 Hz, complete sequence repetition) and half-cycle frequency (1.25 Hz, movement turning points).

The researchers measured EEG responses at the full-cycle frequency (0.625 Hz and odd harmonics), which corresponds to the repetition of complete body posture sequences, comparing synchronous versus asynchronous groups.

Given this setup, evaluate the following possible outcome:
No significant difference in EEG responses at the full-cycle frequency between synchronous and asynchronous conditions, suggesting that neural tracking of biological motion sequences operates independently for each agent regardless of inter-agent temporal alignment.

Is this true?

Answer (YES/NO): NO